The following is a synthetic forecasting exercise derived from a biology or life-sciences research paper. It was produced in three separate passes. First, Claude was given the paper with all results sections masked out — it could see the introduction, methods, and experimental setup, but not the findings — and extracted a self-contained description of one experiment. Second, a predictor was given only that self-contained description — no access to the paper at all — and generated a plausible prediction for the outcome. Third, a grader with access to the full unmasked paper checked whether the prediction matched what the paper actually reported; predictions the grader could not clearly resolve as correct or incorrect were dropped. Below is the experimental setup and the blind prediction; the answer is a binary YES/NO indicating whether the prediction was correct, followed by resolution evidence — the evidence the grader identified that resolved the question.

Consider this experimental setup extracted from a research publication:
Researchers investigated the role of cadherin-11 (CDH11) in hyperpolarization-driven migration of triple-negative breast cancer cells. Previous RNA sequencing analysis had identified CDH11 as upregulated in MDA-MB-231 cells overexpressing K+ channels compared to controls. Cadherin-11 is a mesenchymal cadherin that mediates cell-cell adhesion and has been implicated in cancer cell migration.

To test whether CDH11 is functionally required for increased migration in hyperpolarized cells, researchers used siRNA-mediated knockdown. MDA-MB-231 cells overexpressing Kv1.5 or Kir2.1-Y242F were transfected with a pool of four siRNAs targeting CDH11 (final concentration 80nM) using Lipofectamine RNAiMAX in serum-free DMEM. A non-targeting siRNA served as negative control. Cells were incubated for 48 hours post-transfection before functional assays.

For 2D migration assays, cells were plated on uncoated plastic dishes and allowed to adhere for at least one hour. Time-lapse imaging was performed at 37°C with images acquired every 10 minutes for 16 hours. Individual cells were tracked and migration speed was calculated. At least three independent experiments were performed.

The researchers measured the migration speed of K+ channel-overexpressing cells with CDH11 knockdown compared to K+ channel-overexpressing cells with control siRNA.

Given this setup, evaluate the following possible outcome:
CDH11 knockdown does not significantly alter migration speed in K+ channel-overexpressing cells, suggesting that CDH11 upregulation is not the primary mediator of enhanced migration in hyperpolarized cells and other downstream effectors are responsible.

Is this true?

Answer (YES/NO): NO